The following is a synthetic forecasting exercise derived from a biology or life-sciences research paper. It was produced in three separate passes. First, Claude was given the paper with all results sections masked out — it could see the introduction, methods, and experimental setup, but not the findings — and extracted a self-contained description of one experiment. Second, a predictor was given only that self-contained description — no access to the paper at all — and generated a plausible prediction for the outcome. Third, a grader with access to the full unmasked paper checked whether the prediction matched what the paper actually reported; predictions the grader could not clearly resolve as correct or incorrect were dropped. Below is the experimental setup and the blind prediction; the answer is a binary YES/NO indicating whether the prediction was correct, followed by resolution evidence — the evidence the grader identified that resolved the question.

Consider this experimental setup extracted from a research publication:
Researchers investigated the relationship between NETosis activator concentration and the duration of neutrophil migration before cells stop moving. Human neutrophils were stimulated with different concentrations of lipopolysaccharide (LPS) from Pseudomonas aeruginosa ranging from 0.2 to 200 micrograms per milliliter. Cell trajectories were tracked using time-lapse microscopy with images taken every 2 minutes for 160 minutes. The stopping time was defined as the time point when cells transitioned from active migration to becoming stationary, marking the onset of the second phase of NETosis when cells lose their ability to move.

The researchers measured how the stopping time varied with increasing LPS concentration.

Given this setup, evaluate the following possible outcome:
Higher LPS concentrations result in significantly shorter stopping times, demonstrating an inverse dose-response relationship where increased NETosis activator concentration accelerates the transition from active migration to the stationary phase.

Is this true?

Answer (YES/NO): YES